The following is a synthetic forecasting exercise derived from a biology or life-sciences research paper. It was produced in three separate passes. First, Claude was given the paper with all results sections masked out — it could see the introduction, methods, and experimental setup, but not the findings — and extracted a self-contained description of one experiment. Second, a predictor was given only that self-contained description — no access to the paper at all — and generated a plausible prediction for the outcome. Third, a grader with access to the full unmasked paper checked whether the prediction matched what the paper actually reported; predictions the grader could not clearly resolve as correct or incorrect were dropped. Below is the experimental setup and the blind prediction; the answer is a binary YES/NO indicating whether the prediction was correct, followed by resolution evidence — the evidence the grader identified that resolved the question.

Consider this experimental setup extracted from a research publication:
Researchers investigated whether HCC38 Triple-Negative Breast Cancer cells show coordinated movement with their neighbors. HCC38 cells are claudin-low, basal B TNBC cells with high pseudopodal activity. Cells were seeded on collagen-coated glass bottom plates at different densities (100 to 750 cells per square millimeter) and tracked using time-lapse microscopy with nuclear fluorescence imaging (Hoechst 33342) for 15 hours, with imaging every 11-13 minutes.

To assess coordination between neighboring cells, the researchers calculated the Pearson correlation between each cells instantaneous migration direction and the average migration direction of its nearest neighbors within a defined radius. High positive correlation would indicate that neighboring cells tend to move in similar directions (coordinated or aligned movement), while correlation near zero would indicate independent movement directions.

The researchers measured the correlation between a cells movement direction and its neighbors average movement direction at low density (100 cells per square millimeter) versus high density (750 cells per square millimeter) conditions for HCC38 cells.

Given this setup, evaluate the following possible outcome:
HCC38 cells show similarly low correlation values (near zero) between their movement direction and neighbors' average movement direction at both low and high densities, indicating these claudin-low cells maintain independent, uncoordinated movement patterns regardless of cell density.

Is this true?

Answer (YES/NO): NO